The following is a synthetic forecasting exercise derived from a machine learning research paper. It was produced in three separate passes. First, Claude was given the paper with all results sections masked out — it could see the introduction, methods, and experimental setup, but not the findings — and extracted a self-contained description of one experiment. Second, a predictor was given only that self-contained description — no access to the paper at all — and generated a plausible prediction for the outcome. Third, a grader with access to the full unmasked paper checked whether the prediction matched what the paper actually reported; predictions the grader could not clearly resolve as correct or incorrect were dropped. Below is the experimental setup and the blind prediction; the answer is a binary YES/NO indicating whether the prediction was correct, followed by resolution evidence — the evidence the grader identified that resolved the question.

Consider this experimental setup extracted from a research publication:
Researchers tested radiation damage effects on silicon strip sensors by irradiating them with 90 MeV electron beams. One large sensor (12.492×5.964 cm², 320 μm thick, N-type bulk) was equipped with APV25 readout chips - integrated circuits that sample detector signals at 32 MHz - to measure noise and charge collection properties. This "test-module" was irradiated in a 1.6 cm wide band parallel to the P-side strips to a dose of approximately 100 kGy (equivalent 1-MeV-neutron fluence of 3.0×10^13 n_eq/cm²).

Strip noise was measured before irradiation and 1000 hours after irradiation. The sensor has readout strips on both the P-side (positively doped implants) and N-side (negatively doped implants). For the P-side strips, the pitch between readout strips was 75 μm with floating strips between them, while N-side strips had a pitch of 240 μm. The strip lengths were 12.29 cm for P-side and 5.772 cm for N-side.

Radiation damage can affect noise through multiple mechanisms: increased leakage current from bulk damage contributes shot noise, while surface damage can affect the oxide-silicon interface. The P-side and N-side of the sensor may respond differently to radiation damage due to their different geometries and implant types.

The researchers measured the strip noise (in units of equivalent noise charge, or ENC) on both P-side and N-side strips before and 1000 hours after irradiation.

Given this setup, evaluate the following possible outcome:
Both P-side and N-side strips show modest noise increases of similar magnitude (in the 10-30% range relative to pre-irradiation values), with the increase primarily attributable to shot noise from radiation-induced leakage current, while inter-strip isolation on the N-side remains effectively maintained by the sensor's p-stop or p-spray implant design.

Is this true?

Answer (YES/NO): NO